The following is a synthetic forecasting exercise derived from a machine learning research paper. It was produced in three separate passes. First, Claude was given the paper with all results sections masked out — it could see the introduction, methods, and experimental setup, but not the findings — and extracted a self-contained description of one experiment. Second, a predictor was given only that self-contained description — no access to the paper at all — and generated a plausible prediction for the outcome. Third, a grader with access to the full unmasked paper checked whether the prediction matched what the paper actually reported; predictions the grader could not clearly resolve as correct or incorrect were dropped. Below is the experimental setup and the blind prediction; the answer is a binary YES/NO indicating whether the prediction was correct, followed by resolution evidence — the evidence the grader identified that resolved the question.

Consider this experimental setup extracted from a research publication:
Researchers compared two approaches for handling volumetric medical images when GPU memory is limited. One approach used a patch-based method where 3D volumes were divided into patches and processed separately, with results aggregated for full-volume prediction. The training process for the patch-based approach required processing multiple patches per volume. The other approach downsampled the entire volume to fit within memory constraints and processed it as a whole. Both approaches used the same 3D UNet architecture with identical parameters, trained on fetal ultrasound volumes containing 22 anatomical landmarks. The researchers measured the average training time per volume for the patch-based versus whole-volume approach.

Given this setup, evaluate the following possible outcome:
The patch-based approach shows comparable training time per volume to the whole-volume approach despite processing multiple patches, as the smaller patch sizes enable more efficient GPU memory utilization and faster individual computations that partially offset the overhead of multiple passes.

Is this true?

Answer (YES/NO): NO